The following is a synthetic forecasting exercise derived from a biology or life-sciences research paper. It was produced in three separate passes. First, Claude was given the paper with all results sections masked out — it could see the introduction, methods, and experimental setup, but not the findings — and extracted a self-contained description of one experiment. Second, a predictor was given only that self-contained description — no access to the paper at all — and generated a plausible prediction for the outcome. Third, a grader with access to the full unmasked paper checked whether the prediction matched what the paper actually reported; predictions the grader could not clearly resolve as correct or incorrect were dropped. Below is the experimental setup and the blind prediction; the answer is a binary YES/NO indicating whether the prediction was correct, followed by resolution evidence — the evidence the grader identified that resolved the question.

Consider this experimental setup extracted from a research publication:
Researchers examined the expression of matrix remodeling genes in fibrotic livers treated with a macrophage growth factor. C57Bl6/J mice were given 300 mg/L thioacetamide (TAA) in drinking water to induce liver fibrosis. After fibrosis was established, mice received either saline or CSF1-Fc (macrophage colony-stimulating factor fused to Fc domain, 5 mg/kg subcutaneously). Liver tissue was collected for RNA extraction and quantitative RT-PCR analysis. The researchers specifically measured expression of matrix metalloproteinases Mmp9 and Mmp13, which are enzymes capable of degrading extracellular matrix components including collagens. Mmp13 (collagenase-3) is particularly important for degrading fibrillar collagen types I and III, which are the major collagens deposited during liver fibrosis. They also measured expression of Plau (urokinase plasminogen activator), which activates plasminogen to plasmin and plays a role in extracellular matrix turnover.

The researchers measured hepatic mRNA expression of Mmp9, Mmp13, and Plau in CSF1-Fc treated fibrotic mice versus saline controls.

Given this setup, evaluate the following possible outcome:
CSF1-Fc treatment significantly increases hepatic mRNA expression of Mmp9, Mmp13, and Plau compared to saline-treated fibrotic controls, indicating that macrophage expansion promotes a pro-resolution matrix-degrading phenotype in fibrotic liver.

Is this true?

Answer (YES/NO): YES